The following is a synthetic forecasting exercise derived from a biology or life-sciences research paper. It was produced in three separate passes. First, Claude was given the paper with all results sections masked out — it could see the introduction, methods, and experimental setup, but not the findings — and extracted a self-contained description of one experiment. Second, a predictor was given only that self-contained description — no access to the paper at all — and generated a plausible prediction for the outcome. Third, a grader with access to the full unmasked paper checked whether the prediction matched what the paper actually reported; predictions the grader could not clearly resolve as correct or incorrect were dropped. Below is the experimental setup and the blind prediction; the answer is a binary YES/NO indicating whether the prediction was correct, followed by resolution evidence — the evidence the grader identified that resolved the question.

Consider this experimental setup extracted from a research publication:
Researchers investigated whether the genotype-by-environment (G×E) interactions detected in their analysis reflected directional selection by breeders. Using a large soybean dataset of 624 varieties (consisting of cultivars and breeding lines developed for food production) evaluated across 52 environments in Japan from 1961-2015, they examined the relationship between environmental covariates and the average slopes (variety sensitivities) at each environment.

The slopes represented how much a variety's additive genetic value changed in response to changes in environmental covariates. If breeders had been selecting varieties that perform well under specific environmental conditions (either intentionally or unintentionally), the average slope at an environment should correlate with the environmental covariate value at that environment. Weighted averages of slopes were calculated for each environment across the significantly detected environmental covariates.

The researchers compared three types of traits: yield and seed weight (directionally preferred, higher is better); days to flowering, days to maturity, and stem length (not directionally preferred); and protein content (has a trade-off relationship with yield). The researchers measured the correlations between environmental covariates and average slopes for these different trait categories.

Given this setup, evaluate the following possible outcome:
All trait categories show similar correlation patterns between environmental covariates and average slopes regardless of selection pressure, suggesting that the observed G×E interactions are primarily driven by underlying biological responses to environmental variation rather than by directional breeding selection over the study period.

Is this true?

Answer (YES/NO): NO